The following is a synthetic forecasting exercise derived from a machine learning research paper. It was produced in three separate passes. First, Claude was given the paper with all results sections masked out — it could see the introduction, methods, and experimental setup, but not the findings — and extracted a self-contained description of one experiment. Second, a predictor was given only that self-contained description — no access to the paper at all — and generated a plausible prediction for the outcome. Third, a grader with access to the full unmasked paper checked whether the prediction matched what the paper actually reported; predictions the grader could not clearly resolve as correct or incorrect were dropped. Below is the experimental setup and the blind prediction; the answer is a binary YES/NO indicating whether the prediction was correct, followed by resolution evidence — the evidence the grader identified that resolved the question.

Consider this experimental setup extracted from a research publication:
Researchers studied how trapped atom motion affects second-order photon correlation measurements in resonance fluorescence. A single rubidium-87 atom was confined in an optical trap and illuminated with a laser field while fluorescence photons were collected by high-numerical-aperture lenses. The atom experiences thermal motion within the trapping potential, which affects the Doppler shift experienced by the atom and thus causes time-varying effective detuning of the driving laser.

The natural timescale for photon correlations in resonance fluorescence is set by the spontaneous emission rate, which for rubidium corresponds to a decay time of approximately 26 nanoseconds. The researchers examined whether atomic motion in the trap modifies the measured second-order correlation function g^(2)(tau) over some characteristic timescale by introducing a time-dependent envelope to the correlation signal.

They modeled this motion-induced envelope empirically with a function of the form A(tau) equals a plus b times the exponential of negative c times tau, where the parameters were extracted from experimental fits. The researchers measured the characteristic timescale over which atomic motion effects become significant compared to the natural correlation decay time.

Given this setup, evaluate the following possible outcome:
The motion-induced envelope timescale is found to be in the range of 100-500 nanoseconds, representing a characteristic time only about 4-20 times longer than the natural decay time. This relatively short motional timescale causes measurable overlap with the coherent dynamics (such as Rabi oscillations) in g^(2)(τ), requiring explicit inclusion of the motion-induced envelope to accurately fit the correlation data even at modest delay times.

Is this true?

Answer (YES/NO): NO